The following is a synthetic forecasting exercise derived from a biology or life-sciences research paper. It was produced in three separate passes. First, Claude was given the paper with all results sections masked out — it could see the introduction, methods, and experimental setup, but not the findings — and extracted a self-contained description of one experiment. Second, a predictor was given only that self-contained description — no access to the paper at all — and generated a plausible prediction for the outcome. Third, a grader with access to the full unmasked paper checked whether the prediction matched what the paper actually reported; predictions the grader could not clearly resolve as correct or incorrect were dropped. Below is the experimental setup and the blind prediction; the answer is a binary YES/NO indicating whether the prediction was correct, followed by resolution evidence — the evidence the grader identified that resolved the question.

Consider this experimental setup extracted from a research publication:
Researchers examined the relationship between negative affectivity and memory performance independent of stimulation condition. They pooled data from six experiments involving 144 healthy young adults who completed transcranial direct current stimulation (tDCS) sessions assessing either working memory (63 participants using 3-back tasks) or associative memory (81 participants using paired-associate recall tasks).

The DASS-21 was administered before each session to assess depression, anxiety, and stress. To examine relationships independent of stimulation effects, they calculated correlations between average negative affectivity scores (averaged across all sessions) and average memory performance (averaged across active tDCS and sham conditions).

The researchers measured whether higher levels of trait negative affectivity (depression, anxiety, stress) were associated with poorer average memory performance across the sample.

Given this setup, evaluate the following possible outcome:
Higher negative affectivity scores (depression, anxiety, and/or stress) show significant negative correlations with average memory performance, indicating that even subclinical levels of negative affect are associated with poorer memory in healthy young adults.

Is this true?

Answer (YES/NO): NO